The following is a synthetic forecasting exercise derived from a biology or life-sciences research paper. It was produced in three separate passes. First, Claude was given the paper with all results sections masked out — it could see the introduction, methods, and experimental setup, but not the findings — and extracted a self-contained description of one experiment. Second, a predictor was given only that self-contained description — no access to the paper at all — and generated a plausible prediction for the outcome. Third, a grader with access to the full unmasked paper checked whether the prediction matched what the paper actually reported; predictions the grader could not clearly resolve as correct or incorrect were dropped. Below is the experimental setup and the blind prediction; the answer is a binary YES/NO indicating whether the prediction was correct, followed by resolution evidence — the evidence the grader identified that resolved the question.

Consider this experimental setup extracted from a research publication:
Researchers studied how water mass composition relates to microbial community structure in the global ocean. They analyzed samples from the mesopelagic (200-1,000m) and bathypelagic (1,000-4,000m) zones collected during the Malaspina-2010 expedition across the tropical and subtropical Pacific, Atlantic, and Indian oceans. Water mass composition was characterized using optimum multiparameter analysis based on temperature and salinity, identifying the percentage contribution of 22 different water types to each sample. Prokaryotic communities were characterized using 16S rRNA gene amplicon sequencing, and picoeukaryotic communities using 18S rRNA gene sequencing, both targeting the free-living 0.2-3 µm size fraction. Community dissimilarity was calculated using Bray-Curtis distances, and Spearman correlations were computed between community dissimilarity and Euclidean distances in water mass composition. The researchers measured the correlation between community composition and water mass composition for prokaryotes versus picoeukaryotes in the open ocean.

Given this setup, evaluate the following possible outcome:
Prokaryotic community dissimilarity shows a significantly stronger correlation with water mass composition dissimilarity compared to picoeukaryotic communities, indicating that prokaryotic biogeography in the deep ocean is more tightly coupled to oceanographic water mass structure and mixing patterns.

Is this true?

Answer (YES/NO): YES